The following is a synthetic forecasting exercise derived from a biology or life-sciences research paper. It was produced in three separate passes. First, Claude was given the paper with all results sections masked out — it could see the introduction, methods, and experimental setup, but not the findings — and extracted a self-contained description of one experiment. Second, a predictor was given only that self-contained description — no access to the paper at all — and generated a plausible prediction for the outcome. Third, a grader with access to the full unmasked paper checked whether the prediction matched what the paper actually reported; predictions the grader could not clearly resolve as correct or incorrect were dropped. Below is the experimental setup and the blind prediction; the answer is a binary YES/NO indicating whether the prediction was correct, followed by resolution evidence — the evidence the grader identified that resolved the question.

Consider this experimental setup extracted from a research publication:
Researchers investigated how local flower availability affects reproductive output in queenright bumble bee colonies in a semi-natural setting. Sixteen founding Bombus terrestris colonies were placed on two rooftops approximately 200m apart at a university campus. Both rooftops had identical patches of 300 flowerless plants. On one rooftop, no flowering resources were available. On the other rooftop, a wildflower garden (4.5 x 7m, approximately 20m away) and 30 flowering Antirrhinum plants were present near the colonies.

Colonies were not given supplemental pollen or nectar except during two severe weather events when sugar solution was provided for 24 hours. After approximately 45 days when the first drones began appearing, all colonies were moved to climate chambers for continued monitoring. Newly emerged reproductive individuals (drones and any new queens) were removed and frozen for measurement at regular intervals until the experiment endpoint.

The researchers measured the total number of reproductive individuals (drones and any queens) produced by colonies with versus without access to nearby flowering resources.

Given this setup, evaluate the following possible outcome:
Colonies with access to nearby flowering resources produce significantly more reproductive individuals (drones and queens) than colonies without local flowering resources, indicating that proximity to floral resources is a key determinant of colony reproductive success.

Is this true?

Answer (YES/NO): NO